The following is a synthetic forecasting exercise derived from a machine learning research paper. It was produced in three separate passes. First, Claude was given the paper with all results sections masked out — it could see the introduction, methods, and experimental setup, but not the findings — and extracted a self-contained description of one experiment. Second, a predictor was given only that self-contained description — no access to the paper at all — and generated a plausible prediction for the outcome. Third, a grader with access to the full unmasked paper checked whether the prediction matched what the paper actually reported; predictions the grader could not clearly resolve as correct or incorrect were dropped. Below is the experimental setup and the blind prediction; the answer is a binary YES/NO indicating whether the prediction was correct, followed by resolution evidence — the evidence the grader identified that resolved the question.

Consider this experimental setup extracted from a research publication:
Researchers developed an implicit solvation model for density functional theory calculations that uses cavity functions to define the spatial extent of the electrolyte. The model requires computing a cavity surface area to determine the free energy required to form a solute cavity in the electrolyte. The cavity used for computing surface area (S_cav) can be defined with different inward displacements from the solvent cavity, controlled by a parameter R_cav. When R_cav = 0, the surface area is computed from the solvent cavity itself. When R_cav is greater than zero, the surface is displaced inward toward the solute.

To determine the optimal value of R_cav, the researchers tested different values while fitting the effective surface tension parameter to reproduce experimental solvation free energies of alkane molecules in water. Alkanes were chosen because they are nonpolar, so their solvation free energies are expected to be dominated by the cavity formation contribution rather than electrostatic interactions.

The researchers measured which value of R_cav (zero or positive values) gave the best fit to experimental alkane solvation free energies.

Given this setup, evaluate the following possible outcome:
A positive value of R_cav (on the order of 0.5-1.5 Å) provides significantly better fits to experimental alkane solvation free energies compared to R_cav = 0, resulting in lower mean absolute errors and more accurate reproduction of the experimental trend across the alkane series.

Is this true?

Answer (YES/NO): NO